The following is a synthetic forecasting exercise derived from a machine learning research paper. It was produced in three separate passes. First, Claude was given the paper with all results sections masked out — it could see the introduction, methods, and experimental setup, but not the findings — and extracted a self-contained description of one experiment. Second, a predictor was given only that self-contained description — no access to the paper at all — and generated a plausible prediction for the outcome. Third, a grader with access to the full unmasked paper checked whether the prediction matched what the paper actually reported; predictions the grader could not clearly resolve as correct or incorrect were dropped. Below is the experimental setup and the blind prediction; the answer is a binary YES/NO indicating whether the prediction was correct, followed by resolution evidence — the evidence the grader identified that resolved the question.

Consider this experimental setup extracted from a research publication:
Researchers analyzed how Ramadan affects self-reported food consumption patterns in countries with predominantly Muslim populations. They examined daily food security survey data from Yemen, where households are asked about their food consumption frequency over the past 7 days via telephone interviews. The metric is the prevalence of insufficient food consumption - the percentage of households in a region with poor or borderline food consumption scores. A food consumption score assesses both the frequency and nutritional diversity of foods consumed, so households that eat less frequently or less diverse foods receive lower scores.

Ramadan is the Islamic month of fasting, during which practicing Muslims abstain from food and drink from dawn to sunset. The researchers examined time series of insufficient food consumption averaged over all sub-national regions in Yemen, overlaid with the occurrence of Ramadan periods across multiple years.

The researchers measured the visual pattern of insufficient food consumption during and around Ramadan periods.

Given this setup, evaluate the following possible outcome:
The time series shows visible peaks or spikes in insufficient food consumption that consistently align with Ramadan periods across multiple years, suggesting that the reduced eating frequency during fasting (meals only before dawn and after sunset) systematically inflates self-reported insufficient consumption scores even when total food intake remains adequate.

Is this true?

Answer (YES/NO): NO